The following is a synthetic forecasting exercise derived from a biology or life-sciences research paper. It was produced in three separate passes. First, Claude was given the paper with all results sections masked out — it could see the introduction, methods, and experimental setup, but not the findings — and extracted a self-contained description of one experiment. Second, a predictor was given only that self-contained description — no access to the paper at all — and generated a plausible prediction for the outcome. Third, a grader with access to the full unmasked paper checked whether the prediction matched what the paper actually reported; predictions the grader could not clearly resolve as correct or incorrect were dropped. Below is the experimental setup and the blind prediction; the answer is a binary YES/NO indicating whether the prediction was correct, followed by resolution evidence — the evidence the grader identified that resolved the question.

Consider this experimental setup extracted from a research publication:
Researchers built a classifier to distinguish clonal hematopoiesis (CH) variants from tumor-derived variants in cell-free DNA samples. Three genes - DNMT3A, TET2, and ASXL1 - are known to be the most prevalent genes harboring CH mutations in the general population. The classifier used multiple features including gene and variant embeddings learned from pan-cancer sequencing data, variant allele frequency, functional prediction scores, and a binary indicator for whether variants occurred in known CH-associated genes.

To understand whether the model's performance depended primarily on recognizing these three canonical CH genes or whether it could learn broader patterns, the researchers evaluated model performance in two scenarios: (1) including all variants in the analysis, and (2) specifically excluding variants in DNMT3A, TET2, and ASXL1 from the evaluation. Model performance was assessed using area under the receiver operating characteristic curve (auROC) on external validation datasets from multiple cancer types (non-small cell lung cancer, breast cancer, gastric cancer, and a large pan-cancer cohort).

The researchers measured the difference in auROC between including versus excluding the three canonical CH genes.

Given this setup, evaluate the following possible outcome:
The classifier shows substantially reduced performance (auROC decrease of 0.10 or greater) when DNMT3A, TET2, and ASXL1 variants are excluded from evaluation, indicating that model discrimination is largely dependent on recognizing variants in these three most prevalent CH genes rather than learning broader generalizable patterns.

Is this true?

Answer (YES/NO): NO